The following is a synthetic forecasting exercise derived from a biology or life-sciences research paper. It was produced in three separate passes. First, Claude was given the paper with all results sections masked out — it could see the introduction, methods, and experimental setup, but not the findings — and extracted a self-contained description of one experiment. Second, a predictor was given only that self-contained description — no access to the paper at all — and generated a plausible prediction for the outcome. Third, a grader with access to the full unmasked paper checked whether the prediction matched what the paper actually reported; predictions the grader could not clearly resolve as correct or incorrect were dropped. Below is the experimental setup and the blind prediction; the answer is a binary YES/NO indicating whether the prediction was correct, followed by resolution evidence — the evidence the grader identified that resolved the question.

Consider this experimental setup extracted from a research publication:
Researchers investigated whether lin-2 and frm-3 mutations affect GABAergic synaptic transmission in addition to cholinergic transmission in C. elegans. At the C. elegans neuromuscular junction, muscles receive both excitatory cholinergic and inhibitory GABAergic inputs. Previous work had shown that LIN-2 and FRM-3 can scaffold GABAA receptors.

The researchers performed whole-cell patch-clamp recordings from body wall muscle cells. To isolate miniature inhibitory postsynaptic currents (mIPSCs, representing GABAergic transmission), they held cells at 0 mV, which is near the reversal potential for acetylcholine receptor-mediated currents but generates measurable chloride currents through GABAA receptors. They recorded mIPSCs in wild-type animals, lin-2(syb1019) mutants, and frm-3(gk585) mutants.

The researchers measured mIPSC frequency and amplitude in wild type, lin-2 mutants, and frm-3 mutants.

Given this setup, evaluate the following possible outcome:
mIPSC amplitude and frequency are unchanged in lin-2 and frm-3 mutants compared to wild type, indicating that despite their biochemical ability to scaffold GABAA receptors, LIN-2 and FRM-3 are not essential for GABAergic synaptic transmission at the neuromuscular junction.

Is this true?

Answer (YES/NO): NO